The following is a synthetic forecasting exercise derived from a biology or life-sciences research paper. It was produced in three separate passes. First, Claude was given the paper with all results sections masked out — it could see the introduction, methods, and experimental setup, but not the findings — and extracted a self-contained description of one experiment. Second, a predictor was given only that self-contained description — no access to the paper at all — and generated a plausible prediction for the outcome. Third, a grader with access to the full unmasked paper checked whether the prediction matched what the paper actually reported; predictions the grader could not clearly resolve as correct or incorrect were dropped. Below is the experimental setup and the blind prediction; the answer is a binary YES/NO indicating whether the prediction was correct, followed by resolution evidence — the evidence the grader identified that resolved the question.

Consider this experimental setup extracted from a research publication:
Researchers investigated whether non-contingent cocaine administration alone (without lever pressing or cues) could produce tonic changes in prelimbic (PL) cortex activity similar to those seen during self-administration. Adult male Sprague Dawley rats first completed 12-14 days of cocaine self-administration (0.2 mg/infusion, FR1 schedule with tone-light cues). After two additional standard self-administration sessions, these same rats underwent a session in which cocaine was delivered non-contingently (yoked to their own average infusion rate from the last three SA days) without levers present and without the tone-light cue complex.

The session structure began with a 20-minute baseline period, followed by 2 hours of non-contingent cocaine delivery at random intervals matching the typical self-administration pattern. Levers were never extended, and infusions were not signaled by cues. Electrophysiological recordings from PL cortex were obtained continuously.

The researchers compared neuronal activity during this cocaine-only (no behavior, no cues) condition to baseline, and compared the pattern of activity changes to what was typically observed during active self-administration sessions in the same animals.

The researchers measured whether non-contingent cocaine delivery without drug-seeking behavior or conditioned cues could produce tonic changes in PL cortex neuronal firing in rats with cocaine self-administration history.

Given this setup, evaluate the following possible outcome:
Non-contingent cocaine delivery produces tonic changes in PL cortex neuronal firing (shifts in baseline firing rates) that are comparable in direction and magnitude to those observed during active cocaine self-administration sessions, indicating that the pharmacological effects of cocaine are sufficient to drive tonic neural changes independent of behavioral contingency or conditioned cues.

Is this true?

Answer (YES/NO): YES